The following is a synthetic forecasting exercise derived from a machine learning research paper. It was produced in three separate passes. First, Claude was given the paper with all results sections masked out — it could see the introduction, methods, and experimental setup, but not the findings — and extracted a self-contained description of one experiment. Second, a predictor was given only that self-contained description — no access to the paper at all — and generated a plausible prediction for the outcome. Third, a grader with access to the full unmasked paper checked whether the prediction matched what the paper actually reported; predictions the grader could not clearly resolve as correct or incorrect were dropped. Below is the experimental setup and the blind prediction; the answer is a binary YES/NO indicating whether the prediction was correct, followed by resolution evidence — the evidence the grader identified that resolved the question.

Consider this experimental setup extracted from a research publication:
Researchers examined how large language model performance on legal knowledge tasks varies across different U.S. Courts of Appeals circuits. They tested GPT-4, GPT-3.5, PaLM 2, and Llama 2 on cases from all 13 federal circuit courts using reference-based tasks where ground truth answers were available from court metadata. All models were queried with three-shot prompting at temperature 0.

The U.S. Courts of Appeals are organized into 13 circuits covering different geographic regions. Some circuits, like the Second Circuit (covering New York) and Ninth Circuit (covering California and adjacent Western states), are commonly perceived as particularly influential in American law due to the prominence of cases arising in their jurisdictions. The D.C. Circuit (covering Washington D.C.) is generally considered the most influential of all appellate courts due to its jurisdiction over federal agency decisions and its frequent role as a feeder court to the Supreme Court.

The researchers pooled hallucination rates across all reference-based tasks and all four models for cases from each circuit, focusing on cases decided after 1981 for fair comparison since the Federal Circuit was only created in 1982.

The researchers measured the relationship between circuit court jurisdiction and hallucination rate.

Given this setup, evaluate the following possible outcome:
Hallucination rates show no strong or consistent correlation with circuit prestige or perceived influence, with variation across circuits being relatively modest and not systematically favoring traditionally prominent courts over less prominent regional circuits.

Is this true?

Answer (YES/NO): NO